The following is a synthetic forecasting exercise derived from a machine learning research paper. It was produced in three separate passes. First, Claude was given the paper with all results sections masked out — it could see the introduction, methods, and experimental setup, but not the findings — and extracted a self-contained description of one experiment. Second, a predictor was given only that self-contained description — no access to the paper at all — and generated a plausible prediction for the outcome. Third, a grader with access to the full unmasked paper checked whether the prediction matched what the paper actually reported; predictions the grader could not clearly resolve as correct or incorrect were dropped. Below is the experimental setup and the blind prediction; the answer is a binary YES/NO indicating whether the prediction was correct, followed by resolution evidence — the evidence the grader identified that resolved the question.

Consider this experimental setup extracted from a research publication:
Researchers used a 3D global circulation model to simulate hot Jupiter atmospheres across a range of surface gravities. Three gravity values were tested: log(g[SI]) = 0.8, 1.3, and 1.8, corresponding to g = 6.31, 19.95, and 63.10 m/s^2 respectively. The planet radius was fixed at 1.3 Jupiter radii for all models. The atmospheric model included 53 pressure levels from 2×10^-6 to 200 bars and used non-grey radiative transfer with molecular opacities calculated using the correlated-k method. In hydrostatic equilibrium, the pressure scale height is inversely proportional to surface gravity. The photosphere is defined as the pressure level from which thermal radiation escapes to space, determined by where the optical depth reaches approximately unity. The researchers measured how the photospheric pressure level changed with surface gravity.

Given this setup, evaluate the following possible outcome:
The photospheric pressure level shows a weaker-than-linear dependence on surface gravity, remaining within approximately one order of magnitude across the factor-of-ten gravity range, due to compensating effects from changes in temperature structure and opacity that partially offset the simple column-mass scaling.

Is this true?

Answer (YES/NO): NO